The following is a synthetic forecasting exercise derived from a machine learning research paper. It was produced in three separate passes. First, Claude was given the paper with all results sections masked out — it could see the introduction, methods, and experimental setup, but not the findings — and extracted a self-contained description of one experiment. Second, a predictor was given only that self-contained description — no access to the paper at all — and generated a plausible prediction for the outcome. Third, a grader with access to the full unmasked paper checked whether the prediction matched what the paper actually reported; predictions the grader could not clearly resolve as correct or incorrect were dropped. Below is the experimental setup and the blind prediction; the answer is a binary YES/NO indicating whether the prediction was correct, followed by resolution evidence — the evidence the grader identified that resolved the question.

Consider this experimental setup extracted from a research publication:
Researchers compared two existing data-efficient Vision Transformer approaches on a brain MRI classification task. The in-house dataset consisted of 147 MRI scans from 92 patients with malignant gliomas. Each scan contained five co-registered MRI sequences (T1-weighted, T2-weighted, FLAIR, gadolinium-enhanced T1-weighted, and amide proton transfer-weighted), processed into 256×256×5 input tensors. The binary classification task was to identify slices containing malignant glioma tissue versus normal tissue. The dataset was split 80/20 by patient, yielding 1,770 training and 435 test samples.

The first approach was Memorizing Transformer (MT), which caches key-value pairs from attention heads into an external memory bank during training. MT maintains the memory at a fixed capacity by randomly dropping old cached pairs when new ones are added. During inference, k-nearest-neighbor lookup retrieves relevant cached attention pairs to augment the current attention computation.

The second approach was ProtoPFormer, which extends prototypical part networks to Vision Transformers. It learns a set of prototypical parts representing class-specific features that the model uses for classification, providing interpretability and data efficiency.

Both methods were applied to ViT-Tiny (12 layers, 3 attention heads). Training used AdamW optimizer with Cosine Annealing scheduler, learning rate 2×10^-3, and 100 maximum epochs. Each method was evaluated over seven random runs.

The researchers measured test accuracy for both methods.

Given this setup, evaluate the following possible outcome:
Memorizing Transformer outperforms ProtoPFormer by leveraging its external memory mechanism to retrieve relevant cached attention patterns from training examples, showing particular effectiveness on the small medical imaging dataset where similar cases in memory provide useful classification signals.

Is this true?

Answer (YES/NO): NO